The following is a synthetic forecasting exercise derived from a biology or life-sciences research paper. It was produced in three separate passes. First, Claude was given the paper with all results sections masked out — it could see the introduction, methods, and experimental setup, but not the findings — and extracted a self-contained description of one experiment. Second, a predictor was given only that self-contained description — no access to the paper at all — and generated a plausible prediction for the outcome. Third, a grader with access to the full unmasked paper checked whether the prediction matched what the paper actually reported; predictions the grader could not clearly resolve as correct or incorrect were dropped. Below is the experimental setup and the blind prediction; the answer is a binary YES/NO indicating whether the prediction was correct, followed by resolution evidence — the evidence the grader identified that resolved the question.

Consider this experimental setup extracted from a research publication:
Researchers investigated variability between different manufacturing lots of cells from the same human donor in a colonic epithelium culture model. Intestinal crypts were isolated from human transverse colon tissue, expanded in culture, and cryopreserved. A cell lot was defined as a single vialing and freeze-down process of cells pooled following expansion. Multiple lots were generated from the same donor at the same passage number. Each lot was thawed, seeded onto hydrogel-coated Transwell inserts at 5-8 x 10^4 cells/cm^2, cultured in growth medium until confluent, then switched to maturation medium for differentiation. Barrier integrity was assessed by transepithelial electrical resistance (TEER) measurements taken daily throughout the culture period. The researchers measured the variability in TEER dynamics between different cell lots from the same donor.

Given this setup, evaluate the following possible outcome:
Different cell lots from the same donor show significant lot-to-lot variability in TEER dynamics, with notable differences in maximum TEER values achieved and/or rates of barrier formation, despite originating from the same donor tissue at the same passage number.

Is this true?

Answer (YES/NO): NO